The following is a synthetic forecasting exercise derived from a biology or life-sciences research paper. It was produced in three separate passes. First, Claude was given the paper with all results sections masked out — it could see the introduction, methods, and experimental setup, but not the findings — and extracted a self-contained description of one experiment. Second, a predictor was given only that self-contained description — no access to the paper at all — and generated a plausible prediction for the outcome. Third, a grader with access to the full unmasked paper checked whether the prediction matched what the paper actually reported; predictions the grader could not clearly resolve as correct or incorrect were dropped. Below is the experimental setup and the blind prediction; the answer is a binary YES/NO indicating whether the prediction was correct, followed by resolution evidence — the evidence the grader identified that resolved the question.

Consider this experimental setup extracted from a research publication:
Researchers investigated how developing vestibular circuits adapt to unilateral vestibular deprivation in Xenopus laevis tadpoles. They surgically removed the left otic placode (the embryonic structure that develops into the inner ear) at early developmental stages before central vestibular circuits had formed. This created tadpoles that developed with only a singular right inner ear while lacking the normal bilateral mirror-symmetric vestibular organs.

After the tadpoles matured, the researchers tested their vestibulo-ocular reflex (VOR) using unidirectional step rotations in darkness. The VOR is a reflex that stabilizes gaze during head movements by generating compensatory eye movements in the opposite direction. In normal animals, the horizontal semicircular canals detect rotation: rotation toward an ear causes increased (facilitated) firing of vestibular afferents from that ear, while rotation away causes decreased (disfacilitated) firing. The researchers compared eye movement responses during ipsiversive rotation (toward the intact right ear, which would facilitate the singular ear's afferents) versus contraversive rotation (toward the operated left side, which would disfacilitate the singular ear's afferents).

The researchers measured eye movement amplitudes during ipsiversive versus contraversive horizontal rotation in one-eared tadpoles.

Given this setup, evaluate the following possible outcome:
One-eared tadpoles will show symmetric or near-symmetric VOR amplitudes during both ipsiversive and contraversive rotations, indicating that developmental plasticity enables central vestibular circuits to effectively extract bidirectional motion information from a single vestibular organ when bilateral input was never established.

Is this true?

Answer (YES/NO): NO